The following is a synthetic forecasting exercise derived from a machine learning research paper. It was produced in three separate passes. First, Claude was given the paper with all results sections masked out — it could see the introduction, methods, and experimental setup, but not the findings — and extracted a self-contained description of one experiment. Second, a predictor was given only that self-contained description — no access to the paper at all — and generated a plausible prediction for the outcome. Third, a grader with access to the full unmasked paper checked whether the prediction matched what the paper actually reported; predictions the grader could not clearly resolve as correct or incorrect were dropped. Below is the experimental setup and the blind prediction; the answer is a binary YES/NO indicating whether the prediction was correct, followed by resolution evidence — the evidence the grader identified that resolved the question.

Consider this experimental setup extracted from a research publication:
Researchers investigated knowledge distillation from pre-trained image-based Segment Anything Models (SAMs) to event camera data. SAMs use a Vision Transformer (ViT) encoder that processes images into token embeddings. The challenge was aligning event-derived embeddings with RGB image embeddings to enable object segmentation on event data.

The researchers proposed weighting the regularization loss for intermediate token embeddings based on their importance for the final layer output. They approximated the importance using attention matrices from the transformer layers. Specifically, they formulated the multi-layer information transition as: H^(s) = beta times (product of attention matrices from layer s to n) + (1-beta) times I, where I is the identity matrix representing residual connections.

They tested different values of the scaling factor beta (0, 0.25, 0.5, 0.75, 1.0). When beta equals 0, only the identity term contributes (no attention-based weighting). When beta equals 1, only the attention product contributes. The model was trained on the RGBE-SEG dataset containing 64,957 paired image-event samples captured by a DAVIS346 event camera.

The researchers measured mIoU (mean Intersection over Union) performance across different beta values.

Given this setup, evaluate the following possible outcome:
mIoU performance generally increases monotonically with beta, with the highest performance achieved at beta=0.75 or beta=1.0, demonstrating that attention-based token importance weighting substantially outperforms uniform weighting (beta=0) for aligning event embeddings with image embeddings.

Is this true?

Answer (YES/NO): NO